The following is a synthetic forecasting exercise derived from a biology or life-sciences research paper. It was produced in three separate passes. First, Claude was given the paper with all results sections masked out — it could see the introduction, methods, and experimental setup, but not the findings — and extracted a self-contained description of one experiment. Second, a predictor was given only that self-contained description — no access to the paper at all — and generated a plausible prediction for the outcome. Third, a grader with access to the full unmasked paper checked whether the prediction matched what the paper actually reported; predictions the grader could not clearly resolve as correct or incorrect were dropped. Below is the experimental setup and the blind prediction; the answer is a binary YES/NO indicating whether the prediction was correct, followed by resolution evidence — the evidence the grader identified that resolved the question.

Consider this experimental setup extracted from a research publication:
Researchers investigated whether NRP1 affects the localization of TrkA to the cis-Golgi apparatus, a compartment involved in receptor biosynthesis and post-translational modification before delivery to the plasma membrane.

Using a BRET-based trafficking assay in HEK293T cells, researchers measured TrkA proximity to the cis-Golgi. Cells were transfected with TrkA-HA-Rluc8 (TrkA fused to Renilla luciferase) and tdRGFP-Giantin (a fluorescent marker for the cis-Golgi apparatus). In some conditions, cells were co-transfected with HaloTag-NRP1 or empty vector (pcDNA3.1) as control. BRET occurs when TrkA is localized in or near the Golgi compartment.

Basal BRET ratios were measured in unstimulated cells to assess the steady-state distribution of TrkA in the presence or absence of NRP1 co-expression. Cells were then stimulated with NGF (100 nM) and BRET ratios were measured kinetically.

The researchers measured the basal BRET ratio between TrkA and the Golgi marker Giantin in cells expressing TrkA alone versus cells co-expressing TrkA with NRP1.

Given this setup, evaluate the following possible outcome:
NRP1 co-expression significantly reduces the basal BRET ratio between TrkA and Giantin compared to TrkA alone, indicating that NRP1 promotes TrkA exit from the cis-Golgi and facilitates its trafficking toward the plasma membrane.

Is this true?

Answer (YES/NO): YES